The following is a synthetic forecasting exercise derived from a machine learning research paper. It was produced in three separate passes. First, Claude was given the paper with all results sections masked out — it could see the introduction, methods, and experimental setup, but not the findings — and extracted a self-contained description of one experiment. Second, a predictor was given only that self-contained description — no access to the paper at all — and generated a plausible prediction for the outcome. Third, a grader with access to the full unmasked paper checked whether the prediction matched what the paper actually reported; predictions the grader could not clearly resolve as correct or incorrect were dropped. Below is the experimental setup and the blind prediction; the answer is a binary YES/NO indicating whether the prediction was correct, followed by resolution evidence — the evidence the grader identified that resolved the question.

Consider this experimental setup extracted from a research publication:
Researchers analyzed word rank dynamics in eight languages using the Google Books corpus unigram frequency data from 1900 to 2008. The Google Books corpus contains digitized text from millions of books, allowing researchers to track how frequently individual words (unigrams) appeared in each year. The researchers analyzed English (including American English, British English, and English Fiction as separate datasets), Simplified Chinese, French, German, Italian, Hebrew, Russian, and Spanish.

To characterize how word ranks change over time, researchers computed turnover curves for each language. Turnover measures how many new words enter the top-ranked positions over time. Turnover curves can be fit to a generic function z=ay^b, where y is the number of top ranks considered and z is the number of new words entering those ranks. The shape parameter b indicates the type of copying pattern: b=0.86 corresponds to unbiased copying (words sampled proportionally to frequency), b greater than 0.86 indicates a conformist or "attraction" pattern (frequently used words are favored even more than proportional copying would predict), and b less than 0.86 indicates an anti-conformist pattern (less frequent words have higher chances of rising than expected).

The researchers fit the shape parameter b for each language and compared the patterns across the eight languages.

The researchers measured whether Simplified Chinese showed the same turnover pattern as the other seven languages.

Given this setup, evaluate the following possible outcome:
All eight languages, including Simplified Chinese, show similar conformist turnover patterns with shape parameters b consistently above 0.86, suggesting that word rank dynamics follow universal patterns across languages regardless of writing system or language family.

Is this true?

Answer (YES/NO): NO